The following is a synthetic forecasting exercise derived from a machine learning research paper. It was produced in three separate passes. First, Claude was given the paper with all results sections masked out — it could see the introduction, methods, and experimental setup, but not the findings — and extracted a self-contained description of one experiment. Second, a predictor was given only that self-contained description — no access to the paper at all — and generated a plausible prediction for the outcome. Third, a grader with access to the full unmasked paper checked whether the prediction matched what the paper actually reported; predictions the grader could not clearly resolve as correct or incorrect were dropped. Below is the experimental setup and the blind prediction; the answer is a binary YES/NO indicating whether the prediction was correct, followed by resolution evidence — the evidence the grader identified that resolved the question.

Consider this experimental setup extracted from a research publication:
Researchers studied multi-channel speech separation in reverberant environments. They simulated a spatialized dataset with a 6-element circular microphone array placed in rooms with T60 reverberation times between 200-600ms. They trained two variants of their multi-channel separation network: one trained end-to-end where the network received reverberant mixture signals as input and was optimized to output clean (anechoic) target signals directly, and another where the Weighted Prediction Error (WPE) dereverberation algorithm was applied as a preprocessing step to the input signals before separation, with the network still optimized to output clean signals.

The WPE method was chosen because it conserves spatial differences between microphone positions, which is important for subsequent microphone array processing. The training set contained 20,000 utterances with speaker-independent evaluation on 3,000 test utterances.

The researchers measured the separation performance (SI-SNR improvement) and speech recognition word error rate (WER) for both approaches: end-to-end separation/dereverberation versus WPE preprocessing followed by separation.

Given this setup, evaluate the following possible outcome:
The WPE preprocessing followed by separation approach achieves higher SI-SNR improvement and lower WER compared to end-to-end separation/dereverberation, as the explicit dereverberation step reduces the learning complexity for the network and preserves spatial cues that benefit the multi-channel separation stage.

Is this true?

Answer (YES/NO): YES